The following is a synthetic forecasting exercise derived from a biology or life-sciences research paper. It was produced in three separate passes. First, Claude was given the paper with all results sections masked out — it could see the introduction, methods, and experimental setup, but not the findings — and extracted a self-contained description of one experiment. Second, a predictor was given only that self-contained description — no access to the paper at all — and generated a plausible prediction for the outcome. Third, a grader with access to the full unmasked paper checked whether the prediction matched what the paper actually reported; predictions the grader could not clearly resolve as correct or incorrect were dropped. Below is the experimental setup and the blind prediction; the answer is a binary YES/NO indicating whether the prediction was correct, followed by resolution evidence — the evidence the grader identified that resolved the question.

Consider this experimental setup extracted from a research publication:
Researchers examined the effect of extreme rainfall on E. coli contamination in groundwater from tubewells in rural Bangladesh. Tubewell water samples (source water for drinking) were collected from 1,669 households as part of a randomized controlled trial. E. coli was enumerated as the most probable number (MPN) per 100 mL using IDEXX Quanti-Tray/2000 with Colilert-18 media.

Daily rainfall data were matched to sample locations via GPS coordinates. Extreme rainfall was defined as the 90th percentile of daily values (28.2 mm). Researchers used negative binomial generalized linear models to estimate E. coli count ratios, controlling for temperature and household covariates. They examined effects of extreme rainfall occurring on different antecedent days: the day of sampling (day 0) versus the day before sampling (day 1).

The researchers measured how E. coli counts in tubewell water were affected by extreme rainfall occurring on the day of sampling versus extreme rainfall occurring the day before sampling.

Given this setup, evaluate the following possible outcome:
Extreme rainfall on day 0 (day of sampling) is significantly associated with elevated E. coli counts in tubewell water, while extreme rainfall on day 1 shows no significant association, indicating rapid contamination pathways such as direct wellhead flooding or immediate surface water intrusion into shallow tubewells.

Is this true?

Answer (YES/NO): NO